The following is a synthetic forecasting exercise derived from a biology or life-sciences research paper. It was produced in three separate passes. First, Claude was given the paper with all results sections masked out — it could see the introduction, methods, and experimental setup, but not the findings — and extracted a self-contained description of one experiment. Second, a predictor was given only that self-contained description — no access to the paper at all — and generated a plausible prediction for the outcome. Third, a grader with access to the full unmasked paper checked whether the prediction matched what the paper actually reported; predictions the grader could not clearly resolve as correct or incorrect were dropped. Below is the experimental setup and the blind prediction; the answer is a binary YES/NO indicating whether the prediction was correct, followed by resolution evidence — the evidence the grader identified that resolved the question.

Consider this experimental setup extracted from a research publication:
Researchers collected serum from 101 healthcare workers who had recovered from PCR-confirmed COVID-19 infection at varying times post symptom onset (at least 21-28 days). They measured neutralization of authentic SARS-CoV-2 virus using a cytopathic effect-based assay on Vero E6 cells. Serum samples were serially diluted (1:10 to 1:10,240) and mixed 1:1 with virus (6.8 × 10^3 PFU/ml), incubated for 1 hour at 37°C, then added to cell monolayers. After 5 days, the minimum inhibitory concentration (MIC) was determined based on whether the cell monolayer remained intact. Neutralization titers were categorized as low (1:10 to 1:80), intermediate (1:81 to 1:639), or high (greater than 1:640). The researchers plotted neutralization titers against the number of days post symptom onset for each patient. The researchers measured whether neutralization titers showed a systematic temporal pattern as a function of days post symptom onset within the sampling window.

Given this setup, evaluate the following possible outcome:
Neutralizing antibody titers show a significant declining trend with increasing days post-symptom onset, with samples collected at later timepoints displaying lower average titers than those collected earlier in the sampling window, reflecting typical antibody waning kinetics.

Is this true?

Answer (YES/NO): NO